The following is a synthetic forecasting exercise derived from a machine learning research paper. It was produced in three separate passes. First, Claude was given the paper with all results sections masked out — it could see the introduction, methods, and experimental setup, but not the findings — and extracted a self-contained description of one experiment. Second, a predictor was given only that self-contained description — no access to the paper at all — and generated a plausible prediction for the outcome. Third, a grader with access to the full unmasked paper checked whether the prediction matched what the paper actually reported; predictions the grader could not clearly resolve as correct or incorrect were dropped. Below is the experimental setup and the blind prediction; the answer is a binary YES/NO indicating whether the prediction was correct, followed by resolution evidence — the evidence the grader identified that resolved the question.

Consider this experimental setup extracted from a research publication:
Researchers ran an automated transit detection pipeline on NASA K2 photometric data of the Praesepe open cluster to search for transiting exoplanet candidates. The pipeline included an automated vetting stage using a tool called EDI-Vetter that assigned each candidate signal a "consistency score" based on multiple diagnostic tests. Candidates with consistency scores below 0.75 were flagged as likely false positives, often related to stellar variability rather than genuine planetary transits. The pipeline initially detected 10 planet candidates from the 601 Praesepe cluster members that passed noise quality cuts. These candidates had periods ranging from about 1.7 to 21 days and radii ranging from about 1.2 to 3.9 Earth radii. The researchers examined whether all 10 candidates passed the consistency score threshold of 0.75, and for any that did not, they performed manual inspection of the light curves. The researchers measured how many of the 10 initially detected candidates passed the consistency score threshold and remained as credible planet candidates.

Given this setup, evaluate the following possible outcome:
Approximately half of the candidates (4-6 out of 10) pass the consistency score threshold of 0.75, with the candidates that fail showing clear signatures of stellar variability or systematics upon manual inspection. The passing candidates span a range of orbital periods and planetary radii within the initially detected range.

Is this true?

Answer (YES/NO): NO